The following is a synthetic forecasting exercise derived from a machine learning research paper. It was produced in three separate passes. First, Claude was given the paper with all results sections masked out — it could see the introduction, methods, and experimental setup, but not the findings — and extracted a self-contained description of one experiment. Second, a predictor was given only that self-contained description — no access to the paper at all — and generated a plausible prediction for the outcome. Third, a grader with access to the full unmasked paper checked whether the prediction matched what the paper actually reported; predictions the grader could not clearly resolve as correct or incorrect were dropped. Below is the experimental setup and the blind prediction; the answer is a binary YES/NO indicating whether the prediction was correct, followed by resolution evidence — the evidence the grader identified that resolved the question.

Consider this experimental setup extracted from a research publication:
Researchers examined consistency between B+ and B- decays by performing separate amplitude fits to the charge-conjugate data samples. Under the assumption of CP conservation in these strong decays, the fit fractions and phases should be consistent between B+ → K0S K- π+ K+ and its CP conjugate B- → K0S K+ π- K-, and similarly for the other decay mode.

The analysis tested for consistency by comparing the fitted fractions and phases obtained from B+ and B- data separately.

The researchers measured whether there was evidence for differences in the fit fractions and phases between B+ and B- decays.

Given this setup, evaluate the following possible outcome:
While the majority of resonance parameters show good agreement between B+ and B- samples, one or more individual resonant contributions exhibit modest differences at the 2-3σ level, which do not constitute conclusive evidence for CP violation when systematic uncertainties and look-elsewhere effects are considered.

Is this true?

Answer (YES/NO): NO